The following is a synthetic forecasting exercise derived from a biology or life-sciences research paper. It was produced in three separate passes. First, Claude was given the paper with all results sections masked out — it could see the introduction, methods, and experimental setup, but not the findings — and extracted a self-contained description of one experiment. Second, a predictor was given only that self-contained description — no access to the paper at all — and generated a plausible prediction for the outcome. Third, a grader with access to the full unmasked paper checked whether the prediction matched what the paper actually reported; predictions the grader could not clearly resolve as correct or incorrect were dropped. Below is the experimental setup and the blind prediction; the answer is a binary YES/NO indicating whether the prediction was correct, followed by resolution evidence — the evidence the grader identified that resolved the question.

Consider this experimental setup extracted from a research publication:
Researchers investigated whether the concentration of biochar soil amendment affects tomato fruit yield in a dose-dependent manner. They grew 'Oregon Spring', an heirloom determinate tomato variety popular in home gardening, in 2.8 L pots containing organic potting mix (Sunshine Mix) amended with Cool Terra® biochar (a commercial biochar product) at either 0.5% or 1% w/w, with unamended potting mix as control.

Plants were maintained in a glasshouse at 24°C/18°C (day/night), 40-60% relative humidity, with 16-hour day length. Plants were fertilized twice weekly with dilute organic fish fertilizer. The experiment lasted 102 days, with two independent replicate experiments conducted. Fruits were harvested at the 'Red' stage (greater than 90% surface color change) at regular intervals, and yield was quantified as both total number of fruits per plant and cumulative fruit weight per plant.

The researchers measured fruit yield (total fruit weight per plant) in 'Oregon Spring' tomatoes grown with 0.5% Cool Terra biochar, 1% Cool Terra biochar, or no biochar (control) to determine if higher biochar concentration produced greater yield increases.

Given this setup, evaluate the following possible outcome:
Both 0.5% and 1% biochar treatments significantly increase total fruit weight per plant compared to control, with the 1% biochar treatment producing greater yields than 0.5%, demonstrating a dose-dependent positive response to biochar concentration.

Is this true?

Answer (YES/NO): NO